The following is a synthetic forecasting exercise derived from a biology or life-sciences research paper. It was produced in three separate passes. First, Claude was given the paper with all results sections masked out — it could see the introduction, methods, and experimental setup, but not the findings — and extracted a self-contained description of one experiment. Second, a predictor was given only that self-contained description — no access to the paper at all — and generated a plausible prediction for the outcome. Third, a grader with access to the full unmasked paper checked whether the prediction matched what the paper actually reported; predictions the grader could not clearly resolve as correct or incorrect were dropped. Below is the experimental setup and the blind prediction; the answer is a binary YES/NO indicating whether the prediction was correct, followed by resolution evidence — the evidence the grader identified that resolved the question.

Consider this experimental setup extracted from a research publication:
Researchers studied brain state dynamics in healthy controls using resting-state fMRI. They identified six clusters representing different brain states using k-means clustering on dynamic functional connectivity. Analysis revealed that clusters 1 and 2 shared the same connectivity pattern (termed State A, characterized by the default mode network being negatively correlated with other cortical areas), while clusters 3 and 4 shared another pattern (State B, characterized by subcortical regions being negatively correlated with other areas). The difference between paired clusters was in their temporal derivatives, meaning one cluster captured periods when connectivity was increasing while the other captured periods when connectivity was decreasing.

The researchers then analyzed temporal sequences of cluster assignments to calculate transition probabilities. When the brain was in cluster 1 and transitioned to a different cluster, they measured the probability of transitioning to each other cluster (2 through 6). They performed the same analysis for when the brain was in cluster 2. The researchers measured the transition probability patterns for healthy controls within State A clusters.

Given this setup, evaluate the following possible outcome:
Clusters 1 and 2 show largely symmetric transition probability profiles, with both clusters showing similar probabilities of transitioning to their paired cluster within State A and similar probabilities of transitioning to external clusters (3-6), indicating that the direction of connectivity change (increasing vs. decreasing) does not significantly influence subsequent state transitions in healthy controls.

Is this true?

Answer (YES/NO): YES